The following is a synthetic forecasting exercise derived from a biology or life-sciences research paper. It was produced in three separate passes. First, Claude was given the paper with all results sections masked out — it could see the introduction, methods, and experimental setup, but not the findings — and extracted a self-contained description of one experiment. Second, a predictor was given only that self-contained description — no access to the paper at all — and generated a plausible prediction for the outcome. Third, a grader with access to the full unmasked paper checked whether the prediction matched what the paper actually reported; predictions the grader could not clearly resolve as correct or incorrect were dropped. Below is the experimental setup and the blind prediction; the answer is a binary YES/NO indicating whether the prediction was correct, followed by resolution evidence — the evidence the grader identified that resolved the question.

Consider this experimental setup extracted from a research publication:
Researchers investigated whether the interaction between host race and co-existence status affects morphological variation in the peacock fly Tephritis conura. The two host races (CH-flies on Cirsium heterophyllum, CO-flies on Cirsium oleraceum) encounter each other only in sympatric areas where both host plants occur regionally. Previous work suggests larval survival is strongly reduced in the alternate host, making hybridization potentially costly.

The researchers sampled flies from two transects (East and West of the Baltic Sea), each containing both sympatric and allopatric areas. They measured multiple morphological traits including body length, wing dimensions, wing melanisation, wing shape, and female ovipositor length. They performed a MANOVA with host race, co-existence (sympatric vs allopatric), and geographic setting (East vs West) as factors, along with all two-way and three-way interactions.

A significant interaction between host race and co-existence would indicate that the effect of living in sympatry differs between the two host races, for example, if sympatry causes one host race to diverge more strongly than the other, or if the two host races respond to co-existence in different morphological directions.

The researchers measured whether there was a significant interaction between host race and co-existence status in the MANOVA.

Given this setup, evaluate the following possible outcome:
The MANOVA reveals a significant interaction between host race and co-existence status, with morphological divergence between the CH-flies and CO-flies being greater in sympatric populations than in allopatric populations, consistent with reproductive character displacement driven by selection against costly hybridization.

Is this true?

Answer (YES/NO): NO